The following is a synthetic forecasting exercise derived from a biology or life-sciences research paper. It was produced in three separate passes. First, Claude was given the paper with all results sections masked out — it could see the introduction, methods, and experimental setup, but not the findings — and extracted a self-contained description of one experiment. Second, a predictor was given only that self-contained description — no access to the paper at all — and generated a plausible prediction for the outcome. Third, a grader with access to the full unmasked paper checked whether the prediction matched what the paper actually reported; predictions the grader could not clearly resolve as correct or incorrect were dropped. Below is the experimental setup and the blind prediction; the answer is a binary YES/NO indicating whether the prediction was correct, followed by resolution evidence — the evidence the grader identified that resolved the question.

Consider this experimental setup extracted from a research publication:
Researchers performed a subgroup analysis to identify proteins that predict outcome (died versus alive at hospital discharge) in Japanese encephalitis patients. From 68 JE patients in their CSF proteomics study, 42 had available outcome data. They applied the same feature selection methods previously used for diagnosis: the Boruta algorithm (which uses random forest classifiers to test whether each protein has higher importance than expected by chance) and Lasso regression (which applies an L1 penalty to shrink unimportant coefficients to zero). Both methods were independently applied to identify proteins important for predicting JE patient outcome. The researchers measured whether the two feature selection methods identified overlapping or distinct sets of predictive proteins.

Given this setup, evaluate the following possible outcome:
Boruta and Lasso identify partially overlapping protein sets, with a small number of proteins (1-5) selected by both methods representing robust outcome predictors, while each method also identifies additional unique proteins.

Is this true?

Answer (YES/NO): NO